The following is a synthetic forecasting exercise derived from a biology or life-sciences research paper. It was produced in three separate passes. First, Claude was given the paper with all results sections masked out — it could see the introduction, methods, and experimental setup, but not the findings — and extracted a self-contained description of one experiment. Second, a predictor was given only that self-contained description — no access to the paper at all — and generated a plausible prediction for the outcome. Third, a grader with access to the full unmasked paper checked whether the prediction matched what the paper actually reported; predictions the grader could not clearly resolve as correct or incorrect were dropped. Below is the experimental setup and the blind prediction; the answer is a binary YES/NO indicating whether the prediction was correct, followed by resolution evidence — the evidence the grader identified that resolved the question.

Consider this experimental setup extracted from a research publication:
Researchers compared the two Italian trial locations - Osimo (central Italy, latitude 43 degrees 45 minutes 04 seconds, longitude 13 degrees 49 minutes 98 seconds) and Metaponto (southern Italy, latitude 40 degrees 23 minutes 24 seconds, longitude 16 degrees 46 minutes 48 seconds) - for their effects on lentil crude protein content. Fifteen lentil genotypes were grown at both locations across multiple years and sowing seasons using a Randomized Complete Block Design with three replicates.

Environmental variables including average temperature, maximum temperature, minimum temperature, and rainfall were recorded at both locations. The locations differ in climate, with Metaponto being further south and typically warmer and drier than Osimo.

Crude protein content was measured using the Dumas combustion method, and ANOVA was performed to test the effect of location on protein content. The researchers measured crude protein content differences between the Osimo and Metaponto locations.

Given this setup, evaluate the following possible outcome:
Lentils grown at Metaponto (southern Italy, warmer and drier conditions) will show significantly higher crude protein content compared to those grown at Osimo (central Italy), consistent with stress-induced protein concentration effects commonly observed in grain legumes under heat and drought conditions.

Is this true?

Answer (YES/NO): NO